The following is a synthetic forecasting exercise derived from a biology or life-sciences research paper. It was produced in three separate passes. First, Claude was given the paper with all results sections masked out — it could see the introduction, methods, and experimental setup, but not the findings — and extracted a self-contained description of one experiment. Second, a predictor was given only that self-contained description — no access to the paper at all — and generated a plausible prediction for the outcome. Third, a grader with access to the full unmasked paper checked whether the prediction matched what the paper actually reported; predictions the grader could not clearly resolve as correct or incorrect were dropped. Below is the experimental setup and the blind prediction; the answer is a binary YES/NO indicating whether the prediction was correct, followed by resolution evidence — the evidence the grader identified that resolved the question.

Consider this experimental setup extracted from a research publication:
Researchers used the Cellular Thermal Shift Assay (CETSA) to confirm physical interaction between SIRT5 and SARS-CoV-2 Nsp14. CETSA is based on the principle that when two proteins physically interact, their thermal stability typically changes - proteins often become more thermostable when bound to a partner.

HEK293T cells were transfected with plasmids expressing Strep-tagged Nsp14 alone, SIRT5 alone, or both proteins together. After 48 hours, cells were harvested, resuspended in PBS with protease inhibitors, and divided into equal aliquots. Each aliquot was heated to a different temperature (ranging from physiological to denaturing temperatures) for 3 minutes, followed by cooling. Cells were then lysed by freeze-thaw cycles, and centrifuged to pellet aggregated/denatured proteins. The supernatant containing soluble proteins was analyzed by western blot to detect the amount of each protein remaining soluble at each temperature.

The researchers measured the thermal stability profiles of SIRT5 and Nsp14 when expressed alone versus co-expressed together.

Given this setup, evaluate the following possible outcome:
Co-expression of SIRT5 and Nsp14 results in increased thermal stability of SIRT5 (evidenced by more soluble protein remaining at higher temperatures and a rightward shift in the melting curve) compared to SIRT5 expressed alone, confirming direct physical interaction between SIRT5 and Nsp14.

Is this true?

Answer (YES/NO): YES